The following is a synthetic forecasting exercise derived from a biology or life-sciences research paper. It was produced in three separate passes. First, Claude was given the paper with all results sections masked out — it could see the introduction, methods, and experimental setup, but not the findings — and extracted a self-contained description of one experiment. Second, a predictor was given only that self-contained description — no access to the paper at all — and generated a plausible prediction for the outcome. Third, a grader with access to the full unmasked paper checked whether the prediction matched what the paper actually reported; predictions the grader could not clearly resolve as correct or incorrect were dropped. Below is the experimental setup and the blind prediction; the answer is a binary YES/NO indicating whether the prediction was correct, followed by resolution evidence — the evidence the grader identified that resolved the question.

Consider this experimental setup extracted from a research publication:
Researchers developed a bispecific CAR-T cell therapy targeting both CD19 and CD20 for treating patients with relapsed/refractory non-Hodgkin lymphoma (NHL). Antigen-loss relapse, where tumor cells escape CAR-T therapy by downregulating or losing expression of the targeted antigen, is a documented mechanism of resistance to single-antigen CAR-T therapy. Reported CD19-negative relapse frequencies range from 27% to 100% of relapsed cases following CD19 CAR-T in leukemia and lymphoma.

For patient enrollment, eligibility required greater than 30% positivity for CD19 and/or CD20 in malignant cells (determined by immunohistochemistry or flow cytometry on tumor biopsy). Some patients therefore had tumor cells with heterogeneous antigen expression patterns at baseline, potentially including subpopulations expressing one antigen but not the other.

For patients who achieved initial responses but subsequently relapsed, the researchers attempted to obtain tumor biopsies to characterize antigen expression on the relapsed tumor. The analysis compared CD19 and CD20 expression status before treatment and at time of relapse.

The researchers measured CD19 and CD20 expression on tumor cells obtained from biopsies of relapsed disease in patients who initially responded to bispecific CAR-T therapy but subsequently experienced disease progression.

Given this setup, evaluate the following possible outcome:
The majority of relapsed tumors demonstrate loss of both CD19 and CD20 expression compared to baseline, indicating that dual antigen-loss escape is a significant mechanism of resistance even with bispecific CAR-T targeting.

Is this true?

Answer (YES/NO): NO